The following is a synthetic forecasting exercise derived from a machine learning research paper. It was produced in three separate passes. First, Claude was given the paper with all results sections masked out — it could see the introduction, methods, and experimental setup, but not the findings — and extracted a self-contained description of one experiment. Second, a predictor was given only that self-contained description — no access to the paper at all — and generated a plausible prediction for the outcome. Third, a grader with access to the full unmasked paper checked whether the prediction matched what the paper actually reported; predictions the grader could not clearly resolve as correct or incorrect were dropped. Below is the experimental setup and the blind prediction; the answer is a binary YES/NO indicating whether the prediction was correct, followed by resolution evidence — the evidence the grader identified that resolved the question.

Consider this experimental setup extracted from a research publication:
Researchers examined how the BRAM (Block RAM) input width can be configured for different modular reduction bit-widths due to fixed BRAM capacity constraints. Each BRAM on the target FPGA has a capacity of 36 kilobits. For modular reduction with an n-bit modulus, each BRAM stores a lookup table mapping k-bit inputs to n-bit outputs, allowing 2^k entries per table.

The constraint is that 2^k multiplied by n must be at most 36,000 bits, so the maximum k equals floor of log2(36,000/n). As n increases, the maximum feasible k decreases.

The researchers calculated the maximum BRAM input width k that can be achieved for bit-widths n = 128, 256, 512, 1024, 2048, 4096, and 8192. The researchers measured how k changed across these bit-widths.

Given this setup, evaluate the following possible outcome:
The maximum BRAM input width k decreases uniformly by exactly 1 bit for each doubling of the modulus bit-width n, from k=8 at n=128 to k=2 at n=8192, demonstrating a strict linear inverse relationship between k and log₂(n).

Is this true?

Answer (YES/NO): YES